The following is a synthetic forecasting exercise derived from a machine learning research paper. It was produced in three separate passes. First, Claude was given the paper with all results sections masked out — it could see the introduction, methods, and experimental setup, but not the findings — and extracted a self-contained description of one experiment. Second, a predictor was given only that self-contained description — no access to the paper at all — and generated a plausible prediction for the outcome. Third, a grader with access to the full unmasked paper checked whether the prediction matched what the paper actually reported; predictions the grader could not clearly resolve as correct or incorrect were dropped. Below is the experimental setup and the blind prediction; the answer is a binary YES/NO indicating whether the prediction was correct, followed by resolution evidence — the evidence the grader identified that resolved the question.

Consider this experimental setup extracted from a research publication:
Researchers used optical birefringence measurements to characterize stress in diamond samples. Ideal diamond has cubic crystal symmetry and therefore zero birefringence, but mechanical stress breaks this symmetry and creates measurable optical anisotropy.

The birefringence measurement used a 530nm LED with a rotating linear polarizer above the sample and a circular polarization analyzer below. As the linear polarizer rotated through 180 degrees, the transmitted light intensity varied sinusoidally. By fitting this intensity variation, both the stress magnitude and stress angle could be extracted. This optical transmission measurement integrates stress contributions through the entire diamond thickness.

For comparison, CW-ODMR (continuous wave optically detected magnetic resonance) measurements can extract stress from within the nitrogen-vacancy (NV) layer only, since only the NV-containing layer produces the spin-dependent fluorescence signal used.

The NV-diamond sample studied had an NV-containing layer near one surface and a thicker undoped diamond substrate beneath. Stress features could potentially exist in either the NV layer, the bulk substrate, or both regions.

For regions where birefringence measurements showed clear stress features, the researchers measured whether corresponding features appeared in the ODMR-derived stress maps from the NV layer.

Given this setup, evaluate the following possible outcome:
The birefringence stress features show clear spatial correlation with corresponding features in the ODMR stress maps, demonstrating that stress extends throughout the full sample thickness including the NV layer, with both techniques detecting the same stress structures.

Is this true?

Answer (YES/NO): YES